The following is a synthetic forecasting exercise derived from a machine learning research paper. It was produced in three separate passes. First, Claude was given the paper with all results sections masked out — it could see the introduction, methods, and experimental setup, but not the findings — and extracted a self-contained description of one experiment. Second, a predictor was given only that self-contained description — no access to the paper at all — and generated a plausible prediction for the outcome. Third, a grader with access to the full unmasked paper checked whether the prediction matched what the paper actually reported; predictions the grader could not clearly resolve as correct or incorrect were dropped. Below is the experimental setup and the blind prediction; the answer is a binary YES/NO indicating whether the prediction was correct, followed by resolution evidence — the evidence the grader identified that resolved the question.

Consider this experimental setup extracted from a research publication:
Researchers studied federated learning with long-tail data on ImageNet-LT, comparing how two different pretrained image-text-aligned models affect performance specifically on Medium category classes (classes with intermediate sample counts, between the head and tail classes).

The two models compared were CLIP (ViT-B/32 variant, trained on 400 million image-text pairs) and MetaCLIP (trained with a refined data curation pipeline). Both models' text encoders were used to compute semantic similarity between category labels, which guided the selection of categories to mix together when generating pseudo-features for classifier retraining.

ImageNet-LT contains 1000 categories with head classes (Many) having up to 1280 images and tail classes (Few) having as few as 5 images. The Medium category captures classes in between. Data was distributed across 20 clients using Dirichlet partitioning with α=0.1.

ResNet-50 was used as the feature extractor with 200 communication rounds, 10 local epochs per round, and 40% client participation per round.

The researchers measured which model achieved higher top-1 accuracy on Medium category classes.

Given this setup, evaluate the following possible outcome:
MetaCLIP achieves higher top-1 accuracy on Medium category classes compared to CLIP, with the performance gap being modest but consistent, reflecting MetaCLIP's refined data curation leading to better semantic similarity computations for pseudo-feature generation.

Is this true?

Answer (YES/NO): YES